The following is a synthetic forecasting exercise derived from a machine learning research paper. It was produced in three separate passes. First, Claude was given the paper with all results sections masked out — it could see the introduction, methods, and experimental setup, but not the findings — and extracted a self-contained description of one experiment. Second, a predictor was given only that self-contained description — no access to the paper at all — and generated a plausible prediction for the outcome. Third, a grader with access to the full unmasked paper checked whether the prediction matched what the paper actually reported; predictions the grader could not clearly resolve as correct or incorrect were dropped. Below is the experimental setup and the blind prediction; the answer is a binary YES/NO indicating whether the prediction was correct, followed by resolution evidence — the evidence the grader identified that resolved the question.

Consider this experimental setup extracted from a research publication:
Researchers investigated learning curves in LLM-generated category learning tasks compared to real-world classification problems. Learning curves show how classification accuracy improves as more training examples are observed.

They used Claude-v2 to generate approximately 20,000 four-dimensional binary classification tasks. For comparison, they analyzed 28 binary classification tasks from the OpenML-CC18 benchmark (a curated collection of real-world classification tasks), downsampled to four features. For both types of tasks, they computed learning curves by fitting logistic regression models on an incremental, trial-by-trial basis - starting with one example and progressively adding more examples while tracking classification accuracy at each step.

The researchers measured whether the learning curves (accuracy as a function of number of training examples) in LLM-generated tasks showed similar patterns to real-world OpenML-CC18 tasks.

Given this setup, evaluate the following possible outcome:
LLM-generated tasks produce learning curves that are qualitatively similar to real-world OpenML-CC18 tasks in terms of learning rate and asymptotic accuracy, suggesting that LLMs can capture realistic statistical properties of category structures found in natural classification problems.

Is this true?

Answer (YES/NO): YES